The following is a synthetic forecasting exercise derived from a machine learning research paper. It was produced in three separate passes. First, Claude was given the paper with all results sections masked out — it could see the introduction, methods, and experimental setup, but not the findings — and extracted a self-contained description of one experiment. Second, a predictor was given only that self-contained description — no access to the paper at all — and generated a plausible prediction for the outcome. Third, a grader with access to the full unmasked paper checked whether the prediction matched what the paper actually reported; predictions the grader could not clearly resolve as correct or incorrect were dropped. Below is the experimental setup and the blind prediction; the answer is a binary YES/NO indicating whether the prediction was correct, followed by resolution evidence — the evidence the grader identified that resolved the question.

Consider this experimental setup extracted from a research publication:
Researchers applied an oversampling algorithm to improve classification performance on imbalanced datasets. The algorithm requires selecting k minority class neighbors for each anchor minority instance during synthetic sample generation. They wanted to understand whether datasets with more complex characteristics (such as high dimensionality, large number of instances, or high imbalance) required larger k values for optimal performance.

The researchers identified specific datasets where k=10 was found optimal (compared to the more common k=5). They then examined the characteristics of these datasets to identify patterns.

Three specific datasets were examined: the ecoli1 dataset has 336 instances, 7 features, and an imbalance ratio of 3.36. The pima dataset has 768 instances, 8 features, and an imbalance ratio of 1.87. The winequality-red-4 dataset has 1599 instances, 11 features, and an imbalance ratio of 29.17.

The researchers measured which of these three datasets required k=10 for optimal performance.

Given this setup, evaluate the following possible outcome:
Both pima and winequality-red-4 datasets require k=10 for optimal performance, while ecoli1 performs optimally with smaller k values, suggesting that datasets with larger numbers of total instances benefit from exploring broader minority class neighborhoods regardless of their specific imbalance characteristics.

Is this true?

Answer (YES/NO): NO